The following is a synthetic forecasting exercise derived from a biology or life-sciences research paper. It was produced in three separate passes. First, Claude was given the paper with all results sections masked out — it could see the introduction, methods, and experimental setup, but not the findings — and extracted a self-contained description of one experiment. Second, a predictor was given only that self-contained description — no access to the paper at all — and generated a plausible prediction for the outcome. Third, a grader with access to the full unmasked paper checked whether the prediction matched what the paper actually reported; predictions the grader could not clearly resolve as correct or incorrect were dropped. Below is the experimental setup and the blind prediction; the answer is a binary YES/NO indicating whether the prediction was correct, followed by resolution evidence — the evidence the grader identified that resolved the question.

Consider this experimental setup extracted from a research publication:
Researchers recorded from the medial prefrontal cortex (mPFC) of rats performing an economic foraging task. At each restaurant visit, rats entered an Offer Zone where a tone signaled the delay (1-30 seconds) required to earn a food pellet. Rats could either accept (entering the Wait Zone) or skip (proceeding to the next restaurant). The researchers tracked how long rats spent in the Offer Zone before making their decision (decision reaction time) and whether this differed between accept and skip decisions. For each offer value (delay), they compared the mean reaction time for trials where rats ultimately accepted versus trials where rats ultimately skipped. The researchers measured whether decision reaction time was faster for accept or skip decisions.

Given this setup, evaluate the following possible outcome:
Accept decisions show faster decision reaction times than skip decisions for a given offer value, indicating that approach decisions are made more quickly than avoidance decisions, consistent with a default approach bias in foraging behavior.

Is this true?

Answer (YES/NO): YES